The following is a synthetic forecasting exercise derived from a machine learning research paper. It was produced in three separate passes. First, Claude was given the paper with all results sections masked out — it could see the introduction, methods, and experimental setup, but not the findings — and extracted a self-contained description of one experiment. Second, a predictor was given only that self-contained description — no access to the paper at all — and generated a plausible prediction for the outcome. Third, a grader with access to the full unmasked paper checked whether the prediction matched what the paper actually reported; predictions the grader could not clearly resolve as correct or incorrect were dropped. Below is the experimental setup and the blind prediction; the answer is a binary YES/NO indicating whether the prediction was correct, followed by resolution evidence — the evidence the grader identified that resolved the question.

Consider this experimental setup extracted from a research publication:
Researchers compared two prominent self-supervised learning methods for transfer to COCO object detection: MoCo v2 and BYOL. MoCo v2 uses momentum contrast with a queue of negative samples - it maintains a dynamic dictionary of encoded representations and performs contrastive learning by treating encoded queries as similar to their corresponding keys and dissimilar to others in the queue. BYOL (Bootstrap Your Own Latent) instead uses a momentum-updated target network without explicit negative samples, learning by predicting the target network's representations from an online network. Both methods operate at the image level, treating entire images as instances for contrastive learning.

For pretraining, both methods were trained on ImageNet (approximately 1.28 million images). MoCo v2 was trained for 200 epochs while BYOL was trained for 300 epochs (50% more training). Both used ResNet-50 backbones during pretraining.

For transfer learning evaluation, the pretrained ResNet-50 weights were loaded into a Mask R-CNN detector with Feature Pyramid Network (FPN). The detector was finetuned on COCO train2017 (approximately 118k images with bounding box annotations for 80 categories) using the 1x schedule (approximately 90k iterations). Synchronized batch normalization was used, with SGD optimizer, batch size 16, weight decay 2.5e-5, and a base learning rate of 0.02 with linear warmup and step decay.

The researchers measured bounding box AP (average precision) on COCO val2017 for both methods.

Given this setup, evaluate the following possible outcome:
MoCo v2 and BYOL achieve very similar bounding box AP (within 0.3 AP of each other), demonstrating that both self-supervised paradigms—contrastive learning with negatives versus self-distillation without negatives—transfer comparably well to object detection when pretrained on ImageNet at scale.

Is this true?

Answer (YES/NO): YES